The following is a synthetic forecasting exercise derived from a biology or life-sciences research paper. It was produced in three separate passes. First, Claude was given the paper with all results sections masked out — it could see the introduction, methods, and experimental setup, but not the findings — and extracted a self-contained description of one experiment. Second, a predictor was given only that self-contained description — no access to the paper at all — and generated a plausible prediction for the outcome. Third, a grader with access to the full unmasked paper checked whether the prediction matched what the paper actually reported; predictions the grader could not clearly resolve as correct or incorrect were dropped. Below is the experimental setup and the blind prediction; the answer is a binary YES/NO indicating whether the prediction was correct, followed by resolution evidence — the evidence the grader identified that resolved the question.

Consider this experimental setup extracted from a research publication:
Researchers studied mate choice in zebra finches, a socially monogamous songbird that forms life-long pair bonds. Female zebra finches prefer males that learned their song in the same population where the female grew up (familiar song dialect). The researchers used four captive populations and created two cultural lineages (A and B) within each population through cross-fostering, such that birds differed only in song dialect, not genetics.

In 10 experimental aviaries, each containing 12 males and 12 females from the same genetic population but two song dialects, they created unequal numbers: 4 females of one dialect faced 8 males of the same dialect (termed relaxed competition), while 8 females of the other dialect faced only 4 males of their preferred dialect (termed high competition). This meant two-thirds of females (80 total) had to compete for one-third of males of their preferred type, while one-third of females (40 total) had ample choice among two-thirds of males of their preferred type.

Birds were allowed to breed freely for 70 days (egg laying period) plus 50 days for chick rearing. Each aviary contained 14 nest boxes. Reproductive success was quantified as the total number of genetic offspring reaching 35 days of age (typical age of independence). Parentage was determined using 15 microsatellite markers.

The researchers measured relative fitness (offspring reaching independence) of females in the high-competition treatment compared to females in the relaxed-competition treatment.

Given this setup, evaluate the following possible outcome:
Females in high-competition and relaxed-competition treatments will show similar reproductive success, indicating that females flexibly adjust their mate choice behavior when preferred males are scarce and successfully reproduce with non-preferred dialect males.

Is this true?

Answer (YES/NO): YES